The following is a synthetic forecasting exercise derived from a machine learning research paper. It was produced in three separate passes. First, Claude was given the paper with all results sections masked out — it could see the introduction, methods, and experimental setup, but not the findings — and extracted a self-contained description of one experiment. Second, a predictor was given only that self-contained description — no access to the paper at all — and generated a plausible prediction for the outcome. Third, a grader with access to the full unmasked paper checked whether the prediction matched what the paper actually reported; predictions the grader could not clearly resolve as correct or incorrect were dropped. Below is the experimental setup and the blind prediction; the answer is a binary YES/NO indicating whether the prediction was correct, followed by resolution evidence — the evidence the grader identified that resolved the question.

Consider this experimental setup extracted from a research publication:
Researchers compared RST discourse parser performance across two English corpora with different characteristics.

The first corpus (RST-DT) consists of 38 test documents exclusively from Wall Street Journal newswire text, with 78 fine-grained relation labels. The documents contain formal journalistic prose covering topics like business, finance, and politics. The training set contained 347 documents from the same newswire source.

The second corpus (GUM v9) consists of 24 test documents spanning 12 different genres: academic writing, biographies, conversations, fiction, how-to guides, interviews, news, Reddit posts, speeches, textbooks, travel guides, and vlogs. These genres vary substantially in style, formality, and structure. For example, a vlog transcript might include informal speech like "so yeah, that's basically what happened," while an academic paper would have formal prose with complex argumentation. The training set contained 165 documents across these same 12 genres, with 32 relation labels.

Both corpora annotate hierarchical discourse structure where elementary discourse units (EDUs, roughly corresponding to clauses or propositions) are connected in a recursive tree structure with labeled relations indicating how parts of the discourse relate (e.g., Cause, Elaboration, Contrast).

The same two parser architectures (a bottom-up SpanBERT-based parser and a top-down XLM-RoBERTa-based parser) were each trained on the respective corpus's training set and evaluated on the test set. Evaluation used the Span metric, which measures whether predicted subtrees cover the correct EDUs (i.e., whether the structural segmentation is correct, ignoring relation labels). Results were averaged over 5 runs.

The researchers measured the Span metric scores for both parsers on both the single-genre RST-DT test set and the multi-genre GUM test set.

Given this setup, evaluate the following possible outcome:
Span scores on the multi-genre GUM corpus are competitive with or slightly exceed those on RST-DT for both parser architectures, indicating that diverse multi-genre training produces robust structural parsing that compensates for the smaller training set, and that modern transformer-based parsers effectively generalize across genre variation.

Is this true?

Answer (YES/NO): NO